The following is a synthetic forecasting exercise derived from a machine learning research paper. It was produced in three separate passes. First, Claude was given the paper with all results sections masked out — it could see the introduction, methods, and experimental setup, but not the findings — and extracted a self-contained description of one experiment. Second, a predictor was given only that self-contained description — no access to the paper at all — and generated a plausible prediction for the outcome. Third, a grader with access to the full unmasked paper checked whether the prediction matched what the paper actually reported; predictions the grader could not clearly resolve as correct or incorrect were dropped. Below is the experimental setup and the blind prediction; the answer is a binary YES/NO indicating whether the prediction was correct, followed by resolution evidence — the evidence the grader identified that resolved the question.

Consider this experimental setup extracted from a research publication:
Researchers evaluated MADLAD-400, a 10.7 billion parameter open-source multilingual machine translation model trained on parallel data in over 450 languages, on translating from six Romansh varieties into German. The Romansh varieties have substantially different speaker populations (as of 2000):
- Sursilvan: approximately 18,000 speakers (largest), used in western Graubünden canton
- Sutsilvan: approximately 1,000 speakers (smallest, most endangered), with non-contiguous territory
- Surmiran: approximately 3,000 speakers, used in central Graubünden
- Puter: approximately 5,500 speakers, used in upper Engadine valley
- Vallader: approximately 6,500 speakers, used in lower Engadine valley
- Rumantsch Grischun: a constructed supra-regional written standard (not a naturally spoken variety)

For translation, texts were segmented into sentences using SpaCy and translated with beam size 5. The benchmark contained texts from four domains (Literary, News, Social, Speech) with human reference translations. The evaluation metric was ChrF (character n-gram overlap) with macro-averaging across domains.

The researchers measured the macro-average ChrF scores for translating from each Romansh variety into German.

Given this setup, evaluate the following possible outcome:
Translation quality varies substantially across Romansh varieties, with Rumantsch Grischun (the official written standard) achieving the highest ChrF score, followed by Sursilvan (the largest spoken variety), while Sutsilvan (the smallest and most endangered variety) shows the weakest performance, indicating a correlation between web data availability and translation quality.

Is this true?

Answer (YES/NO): YES